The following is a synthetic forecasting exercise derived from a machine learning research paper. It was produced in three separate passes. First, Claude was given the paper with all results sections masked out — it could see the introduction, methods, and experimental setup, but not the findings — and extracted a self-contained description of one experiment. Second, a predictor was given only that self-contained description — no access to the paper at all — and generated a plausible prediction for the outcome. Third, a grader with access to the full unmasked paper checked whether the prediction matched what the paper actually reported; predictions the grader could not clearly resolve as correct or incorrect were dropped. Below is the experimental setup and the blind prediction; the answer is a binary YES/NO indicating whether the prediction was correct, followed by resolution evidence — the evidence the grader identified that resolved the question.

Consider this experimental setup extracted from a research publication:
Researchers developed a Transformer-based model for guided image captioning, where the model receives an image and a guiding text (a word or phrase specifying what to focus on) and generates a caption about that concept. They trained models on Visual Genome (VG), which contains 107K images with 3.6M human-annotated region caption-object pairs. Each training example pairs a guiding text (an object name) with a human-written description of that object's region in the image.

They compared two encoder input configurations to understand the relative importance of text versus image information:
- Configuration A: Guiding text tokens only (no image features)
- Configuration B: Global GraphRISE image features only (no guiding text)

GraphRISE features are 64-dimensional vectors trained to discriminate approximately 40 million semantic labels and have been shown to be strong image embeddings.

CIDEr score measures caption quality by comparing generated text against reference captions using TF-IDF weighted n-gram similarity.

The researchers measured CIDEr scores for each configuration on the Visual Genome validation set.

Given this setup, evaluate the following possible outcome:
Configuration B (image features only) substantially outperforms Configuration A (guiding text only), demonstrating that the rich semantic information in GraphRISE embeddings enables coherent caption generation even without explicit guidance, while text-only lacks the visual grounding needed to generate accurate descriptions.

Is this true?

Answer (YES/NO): NO